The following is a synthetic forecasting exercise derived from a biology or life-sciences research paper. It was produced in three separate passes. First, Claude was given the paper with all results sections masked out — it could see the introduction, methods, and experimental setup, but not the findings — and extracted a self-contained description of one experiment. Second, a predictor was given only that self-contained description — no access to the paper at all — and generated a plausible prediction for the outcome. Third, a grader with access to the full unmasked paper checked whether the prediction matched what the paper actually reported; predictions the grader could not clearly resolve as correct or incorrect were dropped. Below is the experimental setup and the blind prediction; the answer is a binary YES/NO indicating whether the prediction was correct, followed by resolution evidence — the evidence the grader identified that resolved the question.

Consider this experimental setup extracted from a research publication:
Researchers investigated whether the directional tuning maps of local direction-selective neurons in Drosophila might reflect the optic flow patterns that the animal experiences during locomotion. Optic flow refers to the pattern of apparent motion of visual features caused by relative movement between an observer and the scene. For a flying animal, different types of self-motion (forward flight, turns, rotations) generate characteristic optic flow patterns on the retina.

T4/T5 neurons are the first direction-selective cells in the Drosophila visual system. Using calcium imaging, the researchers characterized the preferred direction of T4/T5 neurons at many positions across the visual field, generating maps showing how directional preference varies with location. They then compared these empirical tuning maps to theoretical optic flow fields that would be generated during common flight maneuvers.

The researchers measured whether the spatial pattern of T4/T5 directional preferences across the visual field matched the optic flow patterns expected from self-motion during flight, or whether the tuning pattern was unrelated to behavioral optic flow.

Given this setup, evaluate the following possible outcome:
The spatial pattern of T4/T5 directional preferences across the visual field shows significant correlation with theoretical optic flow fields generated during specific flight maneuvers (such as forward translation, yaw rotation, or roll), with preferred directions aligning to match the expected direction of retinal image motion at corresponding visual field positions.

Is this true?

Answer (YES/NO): YES